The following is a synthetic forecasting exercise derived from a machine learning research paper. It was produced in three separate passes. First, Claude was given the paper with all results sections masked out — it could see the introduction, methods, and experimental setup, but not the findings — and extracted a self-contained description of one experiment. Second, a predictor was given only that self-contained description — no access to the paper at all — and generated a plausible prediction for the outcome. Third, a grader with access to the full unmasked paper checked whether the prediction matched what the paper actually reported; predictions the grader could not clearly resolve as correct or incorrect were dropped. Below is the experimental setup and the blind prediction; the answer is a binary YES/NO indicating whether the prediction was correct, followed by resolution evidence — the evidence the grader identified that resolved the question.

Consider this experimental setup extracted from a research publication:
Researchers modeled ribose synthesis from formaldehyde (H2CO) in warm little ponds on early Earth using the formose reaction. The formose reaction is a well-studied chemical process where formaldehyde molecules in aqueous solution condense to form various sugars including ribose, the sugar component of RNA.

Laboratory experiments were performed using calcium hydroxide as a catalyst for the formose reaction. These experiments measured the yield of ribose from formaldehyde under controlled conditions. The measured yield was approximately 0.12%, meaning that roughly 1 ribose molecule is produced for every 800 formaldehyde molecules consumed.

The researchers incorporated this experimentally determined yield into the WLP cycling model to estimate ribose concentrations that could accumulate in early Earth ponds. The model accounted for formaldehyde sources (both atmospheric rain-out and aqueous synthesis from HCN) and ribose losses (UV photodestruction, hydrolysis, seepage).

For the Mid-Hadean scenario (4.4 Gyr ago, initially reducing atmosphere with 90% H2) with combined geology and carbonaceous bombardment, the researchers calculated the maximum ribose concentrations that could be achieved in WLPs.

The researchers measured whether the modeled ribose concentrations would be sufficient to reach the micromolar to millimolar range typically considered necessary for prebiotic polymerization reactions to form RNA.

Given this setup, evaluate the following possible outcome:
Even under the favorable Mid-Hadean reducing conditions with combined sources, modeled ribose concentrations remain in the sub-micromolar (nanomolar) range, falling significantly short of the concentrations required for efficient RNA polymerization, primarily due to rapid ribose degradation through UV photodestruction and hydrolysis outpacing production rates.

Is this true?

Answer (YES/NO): NO